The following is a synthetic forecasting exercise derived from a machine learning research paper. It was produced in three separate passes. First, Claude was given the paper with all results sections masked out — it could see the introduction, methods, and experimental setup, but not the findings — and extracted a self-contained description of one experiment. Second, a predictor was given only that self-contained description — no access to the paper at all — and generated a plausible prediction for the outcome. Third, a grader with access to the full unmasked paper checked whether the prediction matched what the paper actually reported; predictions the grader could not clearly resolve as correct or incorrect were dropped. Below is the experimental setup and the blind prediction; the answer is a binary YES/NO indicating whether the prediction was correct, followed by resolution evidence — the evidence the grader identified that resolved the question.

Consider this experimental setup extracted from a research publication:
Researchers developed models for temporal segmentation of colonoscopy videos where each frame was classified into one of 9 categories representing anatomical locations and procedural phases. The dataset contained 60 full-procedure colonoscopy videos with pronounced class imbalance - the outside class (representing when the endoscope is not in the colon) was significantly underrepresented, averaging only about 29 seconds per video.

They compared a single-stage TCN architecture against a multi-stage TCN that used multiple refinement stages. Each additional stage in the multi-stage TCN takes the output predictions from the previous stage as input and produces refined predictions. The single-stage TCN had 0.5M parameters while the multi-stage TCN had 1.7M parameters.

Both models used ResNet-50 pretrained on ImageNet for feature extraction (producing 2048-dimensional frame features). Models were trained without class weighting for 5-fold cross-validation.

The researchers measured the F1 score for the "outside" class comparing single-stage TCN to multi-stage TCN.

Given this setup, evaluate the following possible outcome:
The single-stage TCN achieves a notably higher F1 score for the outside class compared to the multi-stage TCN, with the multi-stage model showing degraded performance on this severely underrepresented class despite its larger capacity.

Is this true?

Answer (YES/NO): YES